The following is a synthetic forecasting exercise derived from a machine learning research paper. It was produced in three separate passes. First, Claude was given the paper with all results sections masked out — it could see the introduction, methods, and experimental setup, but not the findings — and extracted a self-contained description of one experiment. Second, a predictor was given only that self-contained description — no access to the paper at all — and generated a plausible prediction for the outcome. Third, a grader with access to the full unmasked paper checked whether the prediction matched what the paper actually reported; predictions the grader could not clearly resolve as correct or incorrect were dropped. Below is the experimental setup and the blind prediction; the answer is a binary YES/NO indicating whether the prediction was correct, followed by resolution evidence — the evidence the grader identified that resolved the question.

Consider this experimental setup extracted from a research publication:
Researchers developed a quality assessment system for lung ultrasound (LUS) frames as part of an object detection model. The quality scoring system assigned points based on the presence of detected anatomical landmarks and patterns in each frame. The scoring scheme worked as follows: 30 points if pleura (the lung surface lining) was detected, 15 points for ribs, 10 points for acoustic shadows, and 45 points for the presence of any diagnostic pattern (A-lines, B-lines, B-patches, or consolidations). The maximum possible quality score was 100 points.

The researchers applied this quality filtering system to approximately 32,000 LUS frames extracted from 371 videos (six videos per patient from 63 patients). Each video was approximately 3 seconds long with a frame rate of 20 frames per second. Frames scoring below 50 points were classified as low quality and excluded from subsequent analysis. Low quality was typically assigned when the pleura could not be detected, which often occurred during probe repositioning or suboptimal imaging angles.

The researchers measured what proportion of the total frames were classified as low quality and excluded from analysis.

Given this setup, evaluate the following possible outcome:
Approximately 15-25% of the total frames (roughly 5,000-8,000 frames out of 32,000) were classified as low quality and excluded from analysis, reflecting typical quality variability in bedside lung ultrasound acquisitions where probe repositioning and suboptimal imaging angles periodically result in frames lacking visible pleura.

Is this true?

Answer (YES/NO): NO